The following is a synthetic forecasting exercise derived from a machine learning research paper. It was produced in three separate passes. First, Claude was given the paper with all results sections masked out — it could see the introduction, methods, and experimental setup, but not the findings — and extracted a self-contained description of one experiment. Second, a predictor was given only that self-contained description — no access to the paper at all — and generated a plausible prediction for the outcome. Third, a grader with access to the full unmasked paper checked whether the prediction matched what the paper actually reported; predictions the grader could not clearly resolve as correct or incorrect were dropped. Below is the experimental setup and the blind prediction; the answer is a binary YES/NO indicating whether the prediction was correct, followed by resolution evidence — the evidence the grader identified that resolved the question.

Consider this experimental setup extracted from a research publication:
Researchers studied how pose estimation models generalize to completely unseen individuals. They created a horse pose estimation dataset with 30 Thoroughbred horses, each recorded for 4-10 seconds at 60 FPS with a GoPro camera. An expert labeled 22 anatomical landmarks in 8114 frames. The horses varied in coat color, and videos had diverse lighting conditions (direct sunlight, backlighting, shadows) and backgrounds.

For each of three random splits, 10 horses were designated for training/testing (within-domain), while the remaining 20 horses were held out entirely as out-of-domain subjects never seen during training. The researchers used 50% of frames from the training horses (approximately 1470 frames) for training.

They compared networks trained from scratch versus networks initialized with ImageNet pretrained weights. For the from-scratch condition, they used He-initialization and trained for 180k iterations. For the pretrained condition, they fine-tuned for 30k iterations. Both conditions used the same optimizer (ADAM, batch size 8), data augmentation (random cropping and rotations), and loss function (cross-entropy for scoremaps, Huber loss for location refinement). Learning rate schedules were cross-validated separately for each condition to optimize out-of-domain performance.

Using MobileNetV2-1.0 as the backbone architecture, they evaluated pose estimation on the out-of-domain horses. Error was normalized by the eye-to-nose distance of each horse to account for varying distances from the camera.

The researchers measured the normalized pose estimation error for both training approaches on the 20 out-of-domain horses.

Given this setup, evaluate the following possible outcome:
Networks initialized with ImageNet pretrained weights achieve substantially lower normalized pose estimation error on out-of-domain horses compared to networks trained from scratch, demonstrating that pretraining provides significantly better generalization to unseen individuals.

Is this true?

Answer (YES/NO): NO